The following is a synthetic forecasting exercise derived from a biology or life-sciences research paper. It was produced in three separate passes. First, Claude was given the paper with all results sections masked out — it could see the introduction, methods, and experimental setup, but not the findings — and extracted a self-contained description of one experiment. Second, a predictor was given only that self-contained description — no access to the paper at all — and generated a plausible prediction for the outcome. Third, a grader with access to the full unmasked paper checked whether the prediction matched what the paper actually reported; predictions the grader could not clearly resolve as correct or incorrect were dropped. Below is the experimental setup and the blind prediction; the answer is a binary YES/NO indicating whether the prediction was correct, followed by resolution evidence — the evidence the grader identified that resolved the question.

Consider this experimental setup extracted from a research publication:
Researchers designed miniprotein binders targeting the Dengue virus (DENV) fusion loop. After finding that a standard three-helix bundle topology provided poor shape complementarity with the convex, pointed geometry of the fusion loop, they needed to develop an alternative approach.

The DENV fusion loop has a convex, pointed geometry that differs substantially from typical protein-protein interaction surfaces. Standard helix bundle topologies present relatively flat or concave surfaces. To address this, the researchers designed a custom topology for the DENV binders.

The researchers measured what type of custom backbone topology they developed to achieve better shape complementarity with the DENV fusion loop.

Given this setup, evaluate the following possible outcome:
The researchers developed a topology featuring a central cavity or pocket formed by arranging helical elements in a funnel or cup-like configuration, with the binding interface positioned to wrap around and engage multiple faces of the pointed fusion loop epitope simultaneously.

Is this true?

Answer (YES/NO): NO